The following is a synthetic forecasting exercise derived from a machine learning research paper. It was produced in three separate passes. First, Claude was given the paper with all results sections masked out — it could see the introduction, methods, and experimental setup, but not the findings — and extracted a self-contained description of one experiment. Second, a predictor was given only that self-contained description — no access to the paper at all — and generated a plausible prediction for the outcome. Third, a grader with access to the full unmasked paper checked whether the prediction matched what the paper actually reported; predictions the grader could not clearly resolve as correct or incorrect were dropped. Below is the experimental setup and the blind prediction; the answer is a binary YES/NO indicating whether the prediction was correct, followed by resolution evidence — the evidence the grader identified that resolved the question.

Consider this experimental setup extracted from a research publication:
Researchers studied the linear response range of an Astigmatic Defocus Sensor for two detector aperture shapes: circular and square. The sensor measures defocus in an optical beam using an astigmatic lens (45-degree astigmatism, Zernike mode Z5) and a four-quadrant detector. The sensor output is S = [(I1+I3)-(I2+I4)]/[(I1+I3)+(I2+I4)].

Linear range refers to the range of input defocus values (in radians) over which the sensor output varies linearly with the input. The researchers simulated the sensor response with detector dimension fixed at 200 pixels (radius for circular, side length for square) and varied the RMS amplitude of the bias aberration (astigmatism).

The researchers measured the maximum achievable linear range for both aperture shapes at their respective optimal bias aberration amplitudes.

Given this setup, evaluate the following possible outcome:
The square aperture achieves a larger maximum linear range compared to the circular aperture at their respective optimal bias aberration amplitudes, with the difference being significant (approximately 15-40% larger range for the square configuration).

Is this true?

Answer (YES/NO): NO